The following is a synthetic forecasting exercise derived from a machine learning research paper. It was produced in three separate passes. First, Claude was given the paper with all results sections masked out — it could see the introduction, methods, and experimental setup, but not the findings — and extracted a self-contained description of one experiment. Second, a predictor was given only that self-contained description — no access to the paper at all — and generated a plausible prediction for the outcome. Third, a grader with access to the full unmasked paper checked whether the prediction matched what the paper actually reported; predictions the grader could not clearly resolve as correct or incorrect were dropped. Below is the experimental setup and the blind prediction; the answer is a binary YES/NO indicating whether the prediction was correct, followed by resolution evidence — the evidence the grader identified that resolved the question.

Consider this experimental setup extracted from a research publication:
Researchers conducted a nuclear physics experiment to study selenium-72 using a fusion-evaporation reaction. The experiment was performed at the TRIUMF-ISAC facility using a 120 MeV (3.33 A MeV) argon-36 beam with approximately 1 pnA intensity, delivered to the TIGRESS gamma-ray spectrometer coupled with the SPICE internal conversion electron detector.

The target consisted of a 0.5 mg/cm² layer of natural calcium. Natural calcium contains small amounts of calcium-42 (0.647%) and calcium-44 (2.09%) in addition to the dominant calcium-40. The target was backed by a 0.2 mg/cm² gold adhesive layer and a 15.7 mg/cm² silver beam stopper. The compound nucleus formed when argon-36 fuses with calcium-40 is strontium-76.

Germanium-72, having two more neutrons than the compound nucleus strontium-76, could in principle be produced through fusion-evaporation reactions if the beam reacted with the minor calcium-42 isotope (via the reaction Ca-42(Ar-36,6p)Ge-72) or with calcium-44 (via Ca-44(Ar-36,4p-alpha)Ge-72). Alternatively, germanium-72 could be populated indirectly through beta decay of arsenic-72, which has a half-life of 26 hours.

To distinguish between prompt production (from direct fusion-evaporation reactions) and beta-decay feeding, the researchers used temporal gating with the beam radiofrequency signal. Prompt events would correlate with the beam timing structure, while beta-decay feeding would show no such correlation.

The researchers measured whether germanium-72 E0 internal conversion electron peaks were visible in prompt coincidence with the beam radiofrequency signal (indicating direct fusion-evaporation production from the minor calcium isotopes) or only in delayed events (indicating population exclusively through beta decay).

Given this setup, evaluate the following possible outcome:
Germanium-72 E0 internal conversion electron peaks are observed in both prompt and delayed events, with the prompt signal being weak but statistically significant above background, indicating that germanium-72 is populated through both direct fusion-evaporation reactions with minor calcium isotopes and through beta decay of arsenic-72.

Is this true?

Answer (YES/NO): NO